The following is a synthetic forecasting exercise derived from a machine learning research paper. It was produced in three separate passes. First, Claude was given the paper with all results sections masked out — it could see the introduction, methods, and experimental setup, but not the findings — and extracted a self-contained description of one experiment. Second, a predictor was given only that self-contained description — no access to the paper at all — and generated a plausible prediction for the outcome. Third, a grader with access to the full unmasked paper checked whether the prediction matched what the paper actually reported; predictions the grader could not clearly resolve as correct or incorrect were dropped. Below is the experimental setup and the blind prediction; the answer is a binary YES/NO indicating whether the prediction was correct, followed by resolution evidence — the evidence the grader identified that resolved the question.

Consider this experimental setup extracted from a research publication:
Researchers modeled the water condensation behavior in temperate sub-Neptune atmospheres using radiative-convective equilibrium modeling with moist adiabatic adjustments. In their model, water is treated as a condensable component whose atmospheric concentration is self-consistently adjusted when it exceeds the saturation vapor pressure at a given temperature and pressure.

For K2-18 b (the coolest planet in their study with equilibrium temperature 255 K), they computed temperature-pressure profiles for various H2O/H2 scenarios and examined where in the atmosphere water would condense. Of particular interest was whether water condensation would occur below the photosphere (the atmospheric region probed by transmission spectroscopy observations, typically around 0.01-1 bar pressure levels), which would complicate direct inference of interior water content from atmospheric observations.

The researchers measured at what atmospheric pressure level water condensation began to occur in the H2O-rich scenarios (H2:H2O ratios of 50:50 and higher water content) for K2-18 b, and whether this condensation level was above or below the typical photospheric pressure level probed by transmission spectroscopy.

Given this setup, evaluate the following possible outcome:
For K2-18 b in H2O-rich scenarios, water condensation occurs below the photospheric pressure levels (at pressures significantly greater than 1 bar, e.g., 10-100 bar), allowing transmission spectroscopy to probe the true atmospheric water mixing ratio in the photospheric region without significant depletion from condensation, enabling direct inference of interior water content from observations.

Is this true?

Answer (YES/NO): NO